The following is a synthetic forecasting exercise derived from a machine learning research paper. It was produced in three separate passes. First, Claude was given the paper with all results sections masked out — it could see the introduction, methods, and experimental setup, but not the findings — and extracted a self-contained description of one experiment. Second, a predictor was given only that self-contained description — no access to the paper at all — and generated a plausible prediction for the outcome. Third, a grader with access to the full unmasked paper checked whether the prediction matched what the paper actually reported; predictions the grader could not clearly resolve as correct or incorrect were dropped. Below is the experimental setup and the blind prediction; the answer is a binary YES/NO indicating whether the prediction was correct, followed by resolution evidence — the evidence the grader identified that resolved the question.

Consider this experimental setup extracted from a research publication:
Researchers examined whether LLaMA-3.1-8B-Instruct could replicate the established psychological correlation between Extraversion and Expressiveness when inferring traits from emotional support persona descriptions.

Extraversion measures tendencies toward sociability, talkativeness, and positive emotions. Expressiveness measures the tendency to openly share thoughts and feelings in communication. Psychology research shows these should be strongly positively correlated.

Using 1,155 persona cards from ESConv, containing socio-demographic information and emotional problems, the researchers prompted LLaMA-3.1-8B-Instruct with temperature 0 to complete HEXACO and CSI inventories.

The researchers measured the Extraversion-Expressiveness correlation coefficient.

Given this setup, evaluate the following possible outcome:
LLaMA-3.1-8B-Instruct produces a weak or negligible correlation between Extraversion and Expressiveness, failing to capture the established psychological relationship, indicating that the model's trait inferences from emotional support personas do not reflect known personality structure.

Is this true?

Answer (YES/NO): NO